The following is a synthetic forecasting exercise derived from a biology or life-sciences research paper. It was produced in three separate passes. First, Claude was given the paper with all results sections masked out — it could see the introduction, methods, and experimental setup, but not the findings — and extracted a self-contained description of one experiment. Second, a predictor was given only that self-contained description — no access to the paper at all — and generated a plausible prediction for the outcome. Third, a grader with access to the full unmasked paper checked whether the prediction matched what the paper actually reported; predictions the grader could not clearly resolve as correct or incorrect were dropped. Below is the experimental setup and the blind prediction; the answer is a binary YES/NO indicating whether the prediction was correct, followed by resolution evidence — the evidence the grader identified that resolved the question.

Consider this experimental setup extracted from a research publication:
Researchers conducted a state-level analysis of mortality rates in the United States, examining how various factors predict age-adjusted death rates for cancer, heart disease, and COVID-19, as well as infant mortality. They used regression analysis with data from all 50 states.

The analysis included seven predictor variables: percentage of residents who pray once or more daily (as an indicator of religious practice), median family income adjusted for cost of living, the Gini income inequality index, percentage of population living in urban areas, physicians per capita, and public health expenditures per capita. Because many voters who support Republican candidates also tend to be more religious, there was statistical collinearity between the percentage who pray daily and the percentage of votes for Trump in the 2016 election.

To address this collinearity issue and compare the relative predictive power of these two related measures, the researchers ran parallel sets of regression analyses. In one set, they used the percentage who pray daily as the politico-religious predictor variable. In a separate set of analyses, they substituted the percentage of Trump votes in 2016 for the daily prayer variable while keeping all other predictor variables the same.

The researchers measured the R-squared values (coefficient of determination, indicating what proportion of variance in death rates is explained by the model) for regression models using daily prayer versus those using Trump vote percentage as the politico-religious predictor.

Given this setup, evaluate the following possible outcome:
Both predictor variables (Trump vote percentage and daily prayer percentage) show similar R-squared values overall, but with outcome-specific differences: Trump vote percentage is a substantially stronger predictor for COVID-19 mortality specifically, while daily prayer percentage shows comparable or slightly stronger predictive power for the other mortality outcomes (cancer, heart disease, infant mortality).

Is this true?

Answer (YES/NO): NO